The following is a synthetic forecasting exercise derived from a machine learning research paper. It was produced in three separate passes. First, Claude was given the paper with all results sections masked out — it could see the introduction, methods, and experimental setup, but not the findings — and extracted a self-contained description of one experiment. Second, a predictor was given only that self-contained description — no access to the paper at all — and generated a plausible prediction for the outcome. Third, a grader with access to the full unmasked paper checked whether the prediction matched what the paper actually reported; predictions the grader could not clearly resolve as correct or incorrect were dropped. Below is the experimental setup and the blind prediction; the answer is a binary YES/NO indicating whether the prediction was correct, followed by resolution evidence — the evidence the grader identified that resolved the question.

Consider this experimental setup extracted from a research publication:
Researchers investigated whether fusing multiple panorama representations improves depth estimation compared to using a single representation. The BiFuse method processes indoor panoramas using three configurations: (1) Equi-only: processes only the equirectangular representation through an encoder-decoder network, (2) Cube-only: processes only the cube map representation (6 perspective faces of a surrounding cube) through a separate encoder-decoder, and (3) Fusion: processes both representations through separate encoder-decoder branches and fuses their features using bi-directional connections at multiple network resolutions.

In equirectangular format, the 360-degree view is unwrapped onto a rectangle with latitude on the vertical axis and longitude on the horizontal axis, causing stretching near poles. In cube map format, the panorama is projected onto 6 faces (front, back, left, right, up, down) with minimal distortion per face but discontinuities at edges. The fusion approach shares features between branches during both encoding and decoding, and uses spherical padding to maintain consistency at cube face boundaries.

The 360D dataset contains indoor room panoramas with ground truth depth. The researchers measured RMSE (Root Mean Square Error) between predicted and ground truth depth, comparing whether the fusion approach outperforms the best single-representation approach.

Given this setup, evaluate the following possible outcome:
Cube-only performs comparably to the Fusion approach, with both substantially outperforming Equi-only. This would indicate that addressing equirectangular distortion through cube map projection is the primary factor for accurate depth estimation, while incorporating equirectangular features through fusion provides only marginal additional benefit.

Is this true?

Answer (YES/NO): NO